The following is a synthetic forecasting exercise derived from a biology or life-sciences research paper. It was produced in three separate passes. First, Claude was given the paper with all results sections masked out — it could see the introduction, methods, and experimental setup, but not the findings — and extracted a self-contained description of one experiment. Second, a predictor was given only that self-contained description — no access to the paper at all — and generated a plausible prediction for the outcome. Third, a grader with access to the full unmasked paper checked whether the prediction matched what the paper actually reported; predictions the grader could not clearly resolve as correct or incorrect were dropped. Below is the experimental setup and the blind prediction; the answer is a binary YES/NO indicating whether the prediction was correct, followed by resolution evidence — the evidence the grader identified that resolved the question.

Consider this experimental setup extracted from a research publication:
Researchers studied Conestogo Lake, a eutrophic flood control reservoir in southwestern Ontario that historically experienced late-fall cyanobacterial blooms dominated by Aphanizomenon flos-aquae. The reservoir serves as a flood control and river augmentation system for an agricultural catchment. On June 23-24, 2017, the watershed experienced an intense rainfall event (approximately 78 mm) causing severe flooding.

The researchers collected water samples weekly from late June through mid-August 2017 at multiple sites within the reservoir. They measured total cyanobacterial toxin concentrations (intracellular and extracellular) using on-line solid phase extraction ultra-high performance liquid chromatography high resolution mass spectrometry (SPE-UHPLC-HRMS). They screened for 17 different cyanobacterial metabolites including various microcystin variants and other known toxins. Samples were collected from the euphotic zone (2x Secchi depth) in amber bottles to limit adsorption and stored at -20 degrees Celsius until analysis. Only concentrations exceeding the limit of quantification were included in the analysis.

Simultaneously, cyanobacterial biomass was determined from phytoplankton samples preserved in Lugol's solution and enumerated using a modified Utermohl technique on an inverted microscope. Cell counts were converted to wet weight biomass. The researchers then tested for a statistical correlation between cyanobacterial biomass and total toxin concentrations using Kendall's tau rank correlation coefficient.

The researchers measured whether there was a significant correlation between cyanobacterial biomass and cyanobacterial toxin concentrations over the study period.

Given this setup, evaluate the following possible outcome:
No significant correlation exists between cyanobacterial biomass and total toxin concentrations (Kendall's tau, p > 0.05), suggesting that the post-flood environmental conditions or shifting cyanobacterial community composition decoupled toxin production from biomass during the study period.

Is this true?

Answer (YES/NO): YES